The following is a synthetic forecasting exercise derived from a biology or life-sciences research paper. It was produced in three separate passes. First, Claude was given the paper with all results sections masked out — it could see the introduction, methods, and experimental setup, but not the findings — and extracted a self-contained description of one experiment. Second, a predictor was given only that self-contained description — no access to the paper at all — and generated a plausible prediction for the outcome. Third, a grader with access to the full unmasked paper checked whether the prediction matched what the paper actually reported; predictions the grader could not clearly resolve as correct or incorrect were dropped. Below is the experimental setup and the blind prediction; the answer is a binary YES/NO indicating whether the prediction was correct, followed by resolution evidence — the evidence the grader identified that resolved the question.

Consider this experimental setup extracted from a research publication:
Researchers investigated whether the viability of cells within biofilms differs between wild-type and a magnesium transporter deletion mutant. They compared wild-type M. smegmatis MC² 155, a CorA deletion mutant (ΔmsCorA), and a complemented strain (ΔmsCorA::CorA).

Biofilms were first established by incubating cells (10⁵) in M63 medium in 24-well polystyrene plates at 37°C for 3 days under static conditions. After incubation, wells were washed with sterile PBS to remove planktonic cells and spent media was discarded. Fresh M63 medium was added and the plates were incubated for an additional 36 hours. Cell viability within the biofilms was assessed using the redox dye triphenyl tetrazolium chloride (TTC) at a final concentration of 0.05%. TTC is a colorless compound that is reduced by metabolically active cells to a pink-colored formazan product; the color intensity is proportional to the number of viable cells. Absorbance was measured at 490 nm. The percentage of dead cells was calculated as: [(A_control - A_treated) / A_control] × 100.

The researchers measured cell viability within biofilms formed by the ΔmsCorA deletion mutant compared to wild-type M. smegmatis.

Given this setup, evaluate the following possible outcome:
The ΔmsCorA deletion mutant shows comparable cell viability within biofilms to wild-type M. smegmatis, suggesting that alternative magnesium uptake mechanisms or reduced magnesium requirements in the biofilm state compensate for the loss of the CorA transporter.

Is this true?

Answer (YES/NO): NO